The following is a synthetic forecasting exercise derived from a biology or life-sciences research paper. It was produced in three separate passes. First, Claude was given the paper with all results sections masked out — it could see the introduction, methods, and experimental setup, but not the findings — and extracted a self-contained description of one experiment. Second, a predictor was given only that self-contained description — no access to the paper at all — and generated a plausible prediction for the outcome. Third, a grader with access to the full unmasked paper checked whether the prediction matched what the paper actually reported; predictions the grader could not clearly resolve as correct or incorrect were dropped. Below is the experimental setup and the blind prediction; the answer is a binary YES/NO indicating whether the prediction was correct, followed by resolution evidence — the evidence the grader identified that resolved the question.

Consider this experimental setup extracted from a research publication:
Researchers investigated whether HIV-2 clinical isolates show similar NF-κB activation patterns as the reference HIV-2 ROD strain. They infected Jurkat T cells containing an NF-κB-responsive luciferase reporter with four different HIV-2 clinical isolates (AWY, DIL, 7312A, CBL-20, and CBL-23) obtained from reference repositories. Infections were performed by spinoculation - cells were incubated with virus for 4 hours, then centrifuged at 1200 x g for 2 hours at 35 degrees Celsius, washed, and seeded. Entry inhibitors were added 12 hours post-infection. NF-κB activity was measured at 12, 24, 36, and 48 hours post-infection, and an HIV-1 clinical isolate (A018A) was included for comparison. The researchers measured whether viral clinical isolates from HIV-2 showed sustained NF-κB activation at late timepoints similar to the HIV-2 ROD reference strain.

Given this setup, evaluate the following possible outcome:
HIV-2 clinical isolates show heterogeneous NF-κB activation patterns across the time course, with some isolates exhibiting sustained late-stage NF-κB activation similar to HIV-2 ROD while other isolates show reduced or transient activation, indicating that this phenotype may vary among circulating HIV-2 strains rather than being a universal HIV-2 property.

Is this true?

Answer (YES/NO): NO